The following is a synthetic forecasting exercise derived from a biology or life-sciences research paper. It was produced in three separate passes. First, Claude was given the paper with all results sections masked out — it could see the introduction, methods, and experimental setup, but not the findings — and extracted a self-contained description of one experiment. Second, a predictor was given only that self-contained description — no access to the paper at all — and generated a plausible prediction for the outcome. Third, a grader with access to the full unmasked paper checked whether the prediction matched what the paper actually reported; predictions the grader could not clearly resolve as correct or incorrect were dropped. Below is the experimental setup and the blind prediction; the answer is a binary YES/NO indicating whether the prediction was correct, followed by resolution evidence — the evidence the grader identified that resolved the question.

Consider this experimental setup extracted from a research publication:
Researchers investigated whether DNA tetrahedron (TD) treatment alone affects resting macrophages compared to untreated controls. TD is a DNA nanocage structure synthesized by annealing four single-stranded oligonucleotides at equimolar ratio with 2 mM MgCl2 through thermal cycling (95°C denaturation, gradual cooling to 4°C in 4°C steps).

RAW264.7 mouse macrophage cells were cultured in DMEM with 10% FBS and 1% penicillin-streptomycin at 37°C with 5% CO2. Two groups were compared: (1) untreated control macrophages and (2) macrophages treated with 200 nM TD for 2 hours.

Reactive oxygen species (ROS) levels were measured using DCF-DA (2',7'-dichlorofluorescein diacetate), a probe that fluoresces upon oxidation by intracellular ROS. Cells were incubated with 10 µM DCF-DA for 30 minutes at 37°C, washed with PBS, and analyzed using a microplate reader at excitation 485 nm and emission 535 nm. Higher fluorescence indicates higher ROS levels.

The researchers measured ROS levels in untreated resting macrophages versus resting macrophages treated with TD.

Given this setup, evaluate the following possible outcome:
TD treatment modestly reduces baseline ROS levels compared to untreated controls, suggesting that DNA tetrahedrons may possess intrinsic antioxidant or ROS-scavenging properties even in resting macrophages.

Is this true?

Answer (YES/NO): NO